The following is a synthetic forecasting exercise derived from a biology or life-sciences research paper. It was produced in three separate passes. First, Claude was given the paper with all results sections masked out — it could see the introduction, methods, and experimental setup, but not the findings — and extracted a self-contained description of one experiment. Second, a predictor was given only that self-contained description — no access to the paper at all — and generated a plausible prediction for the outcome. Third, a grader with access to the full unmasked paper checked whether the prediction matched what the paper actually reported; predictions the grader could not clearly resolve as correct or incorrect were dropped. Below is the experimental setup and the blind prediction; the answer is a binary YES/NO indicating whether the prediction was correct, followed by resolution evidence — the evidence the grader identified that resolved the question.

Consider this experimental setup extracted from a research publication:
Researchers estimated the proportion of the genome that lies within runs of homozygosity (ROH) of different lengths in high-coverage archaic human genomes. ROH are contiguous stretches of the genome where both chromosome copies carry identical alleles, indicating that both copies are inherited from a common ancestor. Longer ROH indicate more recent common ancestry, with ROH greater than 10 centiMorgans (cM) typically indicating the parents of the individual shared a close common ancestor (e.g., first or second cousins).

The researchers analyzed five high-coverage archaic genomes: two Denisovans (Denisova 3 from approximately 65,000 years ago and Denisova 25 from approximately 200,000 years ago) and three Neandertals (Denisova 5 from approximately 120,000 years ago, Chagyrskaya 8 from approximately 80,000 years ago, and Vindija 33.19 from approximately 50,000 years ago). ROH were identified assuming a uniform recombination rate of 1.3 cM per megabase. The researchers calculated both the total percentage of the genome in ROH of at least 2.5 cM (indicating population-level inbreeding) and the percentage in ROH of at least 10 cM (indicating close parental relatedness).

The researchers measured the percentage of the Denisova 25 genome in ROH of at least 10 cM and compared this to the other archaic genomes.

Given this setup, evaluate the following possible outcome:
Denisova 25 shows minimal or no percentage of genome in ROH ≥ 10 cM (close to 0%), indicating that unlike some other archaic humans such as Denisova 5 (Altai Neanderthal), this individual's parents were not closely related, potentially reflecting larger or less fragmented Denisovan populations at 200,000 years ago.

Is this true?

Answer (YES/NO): NO